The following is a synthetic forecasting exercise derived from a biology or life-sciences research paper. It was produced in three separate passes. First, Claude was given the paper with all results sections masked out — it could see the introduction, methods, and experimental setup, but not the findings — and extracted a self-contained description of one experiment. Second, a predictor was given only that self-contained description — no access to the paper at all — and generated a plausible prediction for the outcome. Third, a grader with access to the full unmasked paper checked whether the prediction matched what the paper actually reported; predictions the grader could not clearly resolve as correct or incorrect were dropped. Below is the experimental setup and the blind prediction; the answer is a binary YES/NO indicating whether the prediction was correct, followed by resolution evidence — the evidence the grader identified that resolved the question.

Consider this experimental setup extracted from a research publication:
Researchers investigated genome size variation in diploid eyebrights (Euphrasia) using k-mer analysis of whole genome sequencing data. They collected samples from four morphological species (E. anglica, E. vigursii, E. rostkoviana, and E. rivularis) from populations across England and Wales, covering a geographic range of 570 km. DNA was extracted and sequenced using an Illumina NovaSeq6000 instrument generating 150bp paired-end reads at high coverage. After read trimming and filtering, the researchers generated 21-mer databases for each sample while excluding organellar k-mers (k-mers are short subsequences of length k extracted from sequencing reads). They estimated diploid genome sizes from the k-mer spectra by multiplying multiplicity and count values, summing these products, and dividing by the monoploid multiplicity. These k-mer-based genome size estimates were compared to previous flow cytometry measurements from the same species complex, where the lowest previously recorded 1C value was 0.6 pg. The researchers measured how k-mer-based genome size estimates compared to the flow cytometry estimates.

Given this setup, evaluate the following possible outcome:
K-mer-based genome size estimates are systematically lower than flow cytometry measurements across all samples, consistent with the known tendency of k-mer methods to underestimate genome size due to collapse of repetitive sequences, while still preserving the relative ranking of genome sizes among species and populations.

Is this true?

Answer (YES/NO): NO